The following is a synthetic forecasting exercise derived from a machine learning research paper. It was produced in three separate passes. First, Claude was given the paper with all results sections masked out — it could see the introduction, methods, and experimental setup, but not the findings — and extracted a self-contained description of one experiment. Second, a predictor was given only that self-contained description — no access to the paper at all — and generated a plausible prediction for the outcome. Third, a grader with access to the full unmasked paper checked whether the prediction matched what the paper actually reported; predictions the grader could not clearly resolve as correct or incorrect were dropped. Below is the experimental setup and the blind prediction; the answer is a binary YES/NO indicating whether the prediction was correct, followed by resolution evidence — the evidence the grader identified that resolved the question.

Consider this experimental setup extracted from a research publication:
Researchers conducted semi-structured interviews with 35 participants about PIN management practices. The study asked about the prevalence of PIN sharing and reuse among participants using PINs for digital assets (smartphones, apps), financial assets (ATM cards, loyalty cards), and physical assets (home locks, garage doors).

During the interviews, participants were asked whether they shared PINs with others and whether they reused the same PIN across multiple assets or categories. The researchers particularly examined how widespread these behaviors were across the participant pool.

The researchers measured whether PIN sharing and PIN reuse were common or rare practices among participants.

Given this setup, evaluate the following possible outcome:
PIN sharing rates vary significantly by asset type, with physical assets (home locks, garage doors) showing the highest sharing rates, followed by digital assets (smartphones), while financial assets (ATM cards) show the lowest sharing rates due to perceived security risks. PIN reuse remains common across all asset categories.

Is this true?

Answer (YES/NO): NO